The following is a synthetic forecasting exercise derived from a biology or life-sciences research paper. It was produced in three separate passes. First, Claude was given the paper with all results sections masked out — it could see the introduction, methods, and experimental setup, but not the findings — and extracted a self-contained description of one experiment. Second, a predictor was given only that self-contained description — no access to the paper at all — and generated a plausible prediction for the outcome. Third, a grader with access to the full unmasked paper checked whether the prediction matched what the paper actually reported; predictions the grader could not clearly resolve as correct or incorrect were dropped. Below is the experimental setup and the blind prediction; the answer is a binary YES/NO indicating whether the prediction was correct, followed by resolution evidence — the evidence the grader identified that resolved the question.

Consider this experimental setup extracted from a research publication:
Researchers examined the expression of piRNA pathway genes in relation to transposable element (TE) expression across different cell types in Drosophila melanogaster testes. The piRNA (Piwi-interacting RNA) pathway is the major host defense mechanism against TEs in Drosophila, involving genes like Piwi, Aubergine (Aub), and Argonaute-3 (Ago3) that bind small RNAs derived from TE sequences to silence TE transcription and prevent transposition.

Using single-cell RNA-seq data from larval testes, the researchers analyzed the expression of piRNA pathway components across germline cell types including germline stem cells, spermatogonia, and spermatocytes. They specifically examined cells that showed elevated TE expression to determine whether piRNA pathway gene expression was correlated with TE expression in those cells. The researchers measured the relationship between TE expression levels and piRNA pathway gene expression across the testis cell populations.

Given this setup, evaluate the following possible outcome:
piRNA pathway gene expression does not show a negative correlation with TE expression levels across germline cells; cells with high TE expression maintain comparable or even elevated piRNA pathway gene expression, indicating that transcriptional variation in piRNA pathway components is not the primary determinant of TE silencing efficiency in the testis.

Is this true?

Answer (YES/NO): NO